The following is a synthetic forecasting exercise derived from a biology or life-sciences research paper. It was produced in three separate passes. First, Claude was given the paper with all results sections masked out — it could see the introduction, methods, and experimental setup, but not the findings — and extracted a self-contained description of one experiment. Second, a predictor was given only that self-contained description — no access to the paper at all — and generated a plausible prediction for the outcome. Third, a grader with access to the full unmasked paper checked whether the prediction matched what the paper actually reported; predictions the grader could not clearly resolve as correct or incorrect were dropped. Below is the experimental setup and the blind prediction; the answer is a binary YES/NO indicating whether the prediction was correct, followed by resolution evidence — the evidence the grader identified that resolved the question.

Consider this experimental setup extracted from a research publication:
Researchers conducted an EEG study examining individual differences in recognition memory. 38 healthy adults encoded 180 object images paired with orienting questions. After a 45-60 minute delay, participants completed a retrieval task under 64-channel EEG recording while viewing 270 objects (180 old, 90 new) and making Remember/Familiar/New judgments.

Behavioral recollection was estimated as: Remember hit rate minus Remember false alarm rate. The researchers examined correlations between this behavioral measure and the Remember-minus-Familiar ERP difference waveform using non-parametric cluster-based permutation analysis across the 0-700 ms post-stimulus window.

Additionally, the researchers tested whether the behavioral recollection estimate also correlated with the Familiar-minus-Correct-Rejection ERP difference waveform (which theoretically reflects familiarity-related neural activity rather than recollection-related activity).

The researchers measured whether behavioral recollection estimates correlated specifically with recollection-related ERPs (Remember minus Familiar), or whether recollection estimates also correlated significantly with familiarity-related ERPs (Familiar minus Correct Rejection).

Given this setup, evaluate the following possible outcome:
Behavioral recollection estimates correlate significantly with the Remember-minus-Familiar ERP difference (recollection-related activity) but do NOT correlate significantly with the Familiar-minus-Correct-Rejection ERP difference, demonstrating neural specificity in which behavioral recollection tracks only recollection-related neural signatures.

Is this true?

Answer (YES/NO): YES